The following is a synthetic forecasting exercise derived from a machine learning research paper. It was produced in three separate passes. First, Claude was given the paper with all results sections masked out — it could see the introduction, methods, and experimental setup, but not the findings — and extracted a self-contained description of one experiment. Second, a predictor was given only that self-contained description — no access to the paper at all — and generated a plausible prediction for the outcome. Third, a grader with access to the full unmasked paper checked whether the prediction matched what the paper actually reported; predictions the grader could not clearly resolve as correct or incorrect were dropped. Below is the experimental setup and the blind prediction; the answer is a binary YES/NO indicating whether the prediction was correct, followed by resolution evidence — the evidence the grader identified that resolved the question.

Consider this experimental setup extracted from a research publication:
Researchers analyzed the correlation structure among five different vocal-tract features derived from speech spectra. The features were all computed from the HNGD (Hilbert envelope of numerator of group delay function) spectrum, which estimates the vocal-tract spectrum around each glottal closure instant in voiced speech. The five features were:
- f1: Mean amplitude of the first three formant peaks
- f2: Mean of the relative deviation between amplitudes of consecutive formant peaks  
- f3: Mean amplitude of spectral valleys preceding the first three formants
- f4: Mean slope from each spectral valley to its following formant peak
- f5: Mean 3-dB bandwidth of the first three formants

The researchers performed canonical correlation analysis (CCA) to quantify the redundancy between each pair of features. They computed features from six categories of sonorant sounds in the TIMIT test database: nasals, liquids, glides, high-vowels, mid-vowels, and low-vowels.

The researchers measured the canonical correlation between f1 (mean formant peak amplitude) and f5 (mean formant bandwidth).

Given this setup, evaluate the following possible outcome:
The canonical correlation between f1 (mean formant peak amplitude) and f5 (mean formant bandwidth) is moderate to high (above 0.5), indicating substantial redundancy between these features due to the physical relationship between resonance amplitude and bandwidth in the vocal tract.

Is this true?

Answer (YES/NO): NO